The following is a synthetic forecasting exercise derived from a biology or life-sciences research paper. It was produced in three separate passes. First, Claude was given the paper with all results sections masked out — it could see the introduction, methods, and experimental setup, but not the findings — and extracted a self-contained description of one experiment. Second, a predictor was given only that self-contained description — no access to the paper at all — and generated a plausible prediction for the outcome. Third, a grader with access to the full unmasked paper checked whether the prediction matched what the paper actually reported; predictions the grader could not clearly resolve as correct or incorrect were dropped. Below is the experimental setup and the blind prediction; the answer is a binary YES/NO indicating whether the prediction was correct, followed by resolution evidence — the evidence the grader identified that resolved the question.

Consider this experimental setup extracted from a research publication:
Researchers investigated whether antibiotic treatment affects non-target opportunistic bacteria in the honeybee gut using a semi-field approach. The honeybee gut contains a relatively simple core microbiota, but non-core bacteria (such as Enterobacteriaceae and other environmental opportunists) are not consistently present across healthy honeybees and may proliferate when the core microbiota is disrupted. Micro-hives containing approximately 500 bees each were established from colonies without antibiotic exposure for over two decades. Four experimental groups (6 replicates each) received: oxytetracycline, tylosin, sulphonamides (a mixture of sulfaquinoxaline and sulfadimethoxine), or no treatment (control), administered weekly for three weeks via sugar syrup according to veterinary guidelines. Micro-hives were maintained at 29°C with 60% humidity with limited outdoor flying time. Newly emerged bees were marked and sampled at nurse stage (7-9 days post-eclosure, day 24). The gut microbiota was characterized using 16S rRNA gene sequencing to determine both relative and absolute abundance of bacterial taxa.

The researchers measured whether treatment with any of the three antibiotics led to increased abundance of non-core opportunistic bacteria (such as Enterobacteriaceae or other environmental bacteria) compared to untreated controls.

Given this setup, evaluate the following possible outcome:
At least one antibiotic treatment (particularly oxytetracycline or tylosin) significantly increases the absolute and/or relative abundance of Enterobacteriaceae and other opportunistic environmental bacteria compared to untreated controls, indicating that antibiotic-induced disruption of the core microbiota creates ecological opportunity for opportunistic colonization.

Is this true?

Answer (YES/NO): YES